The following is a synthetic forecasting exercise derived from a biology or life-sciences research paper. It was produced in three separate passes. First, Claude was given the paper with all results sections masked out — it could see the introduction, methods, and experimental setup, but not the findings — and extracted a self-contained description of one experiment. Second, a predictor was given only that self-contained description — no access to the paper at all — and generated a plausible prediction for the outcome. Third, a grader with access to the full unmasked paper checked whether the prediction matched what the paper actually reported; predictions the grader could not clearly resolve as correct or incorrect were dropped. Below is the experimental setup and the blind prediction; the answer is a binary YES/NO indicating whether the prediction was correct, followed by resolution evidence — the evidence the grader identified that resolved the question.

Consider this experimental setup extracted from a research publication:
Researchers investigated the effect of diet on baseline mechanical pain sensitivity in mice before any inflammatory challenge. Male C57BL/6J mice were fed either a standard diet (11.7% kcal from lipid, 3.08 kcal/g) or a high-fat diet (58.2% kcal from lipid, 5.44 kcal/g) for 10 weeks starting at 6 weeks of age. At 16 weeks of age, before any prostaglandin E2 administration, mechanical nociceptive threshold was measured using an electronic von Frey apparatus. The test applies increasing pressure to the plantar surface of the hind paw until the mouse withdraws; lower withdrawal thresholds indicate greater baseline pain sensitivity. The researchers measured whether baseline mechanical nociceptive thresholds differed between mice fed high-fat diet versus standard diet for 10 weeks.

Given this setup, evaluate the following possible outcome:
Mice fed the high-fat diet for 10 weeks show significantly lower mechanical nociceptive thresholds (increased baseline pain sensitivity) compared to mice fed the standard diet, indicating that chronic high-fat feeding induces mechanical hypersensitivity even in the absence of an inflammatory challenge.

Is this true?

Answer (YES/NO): NO